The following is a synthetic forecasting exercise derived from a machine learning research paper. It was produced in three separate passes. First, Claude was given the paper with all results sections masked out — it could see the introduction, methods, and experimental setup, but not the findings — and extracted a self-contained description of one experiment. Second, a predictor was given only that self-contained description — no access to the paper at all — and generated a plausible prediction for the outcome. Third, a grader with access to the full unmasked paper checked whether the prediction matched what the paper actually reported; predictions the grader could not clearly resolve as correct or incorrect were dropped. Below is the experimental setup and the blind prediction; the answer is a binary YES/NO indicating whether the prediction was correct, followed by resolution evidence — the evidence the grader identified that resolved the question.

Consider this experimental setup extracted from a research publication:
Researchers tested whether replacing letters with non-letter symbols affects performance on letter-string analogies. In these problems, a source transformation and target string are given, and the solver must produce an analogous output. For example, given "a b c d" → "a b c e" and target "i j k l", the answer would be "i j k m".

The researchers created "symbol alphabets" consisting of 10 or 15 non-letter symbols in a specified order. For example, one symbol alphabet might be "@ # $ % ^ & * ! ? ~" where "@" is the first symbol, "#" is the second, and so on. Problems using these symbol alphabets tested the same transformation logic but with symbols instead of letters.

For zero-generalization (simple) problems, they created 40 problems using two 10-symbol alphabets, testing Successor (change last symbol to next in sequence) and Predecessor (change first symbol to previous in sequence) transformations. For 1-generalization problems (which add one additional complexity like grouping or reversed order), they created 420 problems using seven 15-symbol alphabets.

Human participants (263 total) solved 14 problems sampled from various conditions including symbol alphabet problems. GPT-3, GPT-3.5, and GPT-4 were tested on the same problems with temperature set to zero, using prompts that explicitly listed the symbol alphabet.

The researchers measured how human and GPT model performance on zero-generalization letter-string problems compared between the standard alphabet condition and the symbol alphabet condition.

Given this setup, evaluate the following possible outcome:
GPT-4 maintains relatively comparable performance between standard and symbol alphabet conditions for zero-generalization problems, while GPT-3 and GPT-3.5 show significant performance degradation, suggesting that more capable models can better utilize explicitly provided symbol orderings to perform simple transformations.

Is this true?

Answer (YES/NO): NO